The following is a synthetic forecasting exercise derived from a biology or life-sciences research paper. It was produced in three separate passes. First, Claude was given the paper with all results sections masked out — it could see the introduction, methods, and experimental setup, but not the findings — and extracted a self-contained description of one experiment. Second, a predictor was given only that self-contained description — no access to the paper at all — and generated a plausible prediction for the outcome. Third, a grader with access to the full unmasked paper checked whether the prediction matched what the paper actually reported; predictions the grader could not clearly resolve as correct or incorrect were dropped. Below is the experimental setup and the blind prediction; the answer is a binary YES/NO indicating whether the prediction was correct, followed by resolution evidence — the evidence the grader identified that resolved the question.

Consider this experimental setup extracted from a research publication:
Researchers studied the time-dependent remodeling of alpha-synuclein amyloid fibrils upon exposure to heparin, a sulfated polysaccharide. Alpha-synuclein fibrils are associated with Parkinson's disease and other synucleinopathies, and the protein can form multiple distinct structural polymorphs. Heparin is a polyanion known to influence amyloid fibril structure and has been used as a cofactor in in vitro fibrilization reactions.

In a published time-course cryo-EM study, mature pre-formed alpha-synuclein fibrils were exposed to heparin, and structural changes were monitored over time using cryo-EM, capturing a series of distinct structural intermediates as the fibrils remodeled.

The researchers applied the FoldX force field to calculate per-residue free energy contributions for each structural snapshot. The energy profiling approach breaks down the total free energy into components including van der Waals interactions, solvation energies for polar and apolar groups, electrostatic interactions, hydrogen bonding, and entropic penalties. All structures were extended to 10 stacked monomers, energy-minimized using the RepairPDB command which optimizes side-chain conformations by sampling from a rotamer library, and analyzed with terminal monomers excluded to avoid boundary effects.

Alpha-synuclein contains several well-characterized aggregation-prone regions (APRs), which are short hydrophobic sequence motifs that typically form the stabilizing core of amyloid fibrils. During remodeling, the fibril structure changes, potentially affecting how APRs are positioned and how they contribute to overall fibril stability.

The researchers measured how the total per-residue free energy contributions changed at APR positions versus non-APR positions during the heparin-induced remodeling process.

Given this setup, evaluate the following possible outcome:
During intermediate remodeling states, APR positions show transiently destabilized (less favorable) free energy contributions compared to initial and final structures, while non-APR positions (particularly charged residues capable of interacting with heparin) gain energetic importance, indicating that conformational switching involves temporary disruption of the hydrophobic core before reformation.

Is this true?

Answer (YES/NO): NO